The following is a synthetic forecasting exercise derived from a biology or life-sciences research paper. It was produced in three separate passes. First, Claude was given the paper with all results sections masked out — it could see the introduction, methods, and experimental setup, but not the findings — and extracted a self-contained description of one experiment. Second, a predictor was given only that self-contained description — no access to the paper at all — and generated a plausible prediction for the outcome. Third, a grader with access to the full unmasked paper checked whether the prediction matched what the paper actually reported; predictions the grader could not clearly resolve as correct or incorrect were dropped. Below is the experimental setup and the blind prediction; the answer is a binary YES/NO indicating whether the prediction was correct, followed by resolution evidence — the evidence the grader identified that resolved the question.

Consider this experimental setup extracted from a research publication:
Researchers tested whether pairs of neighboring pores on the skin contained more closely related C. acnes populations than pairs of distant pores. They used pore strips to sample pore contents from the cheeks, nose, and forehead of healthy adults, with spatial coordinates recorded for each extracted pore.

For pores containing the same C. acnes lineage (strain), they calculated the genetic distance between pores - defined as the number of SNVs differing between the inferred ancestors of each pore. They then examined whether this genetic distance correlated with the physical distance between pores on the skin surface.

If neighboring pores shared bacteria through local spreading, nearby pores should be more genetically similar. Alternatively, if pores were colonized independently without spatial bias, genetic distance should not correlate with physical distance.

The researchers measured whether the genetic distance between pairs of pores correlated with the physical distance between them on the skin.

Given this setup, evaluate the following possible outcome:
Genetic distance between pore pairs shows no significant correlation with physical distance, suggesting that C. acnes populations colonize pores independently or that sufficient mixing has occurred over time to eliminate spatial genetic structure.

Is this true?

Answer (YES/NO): YES